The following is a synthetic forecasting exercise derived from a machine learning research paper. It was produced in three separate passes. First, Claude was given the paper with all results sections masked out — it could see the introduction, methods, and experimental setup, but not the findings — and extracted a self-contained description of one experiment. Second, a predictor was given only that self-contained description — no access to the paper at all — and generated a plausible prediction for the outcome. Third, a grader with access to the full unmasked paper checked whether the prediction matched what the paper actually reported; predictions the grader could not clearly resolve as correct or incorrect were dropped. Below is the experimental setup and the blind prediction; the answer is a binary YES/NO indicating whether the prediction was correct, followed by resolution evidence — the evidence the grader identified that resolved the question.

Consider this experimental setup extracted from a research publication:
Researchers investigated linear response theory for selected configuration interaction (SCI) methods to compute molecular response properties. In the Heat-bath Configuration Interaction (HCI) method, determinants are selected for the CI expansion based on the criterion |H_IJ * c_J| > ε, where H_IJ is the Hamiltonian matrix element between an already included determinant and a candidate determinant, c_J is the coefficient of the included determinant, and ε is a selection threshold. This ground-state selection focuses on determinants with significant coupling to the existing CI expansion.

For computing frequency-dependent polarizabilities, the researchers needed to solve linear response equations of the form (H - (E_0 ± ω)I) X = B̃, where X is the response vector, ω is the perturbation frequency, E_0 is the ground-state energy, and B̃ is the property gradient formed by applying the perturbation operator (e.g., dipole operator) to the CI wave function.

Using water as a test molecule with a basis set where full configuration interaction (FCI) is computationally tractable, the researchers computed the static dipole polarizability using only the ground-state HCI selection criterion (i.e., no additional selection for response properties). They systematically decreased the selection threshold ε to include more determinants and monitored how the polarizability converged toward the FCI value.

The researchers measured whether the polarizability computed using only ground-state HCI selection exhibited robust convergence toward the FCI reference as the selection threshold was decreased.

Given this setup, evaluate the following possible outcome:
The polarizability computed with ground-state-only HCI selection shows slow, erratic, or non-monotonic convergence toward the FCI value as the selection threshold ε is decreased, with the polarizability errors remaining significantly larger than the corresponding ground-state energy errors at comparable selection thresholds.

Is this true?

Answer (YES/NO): NO